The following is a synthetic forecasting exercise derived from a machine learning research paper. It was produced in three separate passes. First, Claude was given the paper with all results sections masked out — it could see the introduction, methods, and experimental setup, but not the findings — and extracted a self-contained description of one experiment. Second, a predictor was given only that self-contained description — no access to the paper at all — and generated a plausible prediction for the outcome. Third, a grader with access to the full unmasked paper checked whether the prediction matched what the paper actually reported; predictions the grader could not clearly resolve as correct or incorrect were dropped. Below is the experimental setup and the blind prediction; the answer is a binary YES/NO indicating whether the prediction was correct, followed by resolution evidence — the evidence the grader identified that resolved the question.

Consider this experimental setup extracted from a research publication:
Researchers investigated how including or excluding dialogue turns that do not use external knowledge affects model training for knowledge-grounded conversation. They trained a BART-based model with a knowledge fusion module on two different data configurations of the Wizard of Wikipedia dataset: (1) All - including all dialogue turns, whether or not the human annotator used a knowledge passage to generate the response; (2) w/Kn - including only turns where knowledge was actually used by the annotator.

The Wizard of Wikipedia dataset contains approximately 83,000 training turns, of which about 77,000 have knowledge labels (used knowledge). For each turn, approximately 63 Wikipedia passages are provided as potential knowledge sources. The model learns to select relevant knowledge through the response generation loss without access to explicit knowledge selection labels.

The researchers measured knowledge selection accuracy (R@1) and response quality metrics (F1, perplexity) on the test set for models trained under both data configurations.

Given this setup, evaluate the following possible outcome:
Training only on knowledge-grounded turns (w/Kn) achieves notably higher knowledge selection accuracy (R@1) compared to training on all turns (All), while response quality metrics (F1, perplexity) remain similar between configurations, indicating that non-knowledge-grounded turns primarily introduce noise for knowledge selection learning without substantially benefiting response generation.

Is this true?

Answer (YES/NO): NO